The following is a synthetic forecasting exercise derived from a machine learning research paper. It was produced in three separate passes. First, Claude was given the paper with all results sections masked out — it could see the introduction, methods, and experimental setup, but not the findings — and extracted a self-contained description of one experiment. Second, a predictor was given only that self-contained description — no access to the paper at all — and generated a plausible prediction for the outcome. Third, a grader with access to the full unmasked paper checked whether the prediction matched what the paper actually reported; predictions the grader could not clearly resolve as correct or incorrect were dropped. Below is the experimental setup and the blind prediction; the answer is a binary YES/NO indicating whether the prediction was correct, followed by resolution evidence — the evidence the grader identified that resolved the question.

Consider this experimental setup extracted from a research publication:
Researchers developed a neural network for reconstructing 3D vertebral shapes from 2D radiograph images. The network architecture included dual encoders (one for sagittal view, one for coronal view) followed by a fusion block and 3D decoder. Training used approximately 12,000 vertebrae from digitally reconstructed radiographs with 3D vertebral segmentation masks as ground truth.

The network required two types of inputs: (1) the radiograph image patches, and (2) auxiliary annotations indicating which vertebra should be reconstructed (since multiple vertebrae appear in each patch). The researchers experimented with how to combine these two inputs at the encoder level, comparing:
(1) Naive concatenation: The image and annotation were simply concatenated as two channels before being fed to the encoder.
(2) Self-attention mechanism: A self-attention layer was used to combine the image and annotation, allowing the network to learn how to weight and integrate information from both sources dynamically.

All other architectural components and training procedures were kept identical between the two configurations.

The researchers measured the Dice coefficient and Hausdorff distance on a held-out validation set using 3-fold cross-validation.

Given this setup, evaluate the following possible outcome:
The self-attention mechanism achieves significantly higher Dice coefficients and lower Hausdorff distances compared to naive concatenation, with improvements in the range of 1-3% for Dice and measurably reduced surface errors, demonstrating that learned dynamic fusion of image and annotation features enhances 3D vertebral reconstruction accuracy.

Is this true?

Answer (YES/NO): NO